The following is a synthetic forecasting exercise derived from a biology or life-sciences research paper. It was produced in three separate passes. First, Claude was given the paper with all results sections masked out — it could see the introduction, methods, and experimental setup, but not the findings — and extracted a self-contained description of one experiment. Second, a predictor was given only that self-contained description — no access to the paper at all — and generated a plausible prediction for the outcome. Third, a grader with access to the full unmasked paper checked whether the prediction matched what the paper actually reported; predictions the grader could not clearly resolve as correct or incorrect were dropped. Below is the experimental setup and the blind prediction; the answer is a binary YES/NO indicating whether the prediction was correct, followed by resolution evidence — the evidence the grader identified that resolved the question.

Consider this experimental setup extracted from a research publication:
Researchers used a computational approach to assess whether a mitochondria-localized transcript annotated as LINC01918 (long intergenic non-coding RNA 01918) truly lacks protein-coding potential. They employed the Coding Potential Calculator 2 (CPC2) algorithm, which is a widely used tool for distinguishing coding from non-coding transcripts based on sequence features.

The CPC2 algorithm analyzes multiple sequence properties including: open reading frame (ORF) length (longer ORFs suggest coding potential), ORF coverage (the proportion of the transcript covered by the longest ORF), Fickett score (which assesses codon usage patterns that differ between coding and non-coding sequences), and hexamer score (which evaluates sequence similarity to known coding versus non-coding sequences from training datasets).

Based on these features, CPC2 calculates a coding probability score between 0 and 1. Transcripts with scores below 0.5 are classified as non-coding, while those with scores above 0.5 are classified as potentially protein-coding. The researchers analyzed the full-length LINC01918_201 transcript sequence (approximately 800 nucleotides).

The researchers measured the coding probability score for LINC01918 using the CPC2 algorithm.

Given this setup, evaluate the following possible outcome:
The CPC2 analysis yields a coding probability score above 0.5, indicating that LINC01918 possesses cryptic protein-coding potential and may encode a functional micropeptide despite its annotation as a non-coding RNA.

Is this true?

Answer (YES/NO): NO